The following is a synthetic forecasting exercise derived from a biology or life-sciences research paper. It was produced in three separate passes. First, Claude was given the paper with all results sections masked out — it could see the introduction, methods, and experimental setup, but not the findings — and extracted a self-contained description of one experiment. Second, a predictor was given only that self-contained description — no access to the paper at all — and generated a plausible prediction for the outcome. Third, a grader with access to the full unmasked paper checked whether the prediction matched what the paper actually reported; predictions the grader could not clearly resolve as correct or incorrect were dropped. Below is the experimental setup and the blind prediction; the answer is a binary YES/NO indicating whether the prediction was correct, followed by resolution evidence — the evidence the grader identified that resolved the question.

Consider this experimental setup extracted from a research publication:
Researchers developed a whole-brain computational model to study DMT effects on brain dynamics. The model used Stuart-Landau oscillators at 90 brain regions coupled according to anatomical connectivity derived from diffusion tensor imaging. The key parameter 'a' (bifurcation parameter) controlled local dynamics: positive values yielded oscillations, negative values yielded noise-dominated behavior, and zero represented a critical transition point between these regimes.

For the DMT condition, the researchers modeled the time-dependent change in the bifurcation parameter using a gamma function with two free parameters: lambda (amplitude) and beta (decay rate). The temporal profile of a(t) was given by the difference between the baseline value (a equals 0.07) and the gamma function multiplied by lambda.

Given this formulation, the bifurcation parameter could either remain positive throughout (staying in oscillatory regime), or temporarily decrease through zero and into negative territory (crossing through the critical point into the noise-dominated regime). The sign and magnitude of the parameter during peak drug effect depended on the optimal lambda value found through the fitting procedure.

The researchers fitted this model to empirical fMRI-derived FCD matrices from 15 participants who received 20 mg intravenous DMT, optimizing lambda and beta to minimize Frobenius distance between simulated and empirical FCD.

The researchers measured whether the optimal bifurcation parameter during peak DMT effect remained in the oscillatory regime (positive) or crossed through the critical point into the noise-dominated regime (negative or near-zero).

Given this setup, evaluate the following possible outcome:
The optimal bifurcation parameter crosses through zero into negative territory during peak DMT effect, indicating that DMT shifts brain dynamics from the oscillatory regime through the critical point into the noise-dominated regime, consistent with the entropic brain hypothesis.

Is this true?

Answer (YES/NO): NO